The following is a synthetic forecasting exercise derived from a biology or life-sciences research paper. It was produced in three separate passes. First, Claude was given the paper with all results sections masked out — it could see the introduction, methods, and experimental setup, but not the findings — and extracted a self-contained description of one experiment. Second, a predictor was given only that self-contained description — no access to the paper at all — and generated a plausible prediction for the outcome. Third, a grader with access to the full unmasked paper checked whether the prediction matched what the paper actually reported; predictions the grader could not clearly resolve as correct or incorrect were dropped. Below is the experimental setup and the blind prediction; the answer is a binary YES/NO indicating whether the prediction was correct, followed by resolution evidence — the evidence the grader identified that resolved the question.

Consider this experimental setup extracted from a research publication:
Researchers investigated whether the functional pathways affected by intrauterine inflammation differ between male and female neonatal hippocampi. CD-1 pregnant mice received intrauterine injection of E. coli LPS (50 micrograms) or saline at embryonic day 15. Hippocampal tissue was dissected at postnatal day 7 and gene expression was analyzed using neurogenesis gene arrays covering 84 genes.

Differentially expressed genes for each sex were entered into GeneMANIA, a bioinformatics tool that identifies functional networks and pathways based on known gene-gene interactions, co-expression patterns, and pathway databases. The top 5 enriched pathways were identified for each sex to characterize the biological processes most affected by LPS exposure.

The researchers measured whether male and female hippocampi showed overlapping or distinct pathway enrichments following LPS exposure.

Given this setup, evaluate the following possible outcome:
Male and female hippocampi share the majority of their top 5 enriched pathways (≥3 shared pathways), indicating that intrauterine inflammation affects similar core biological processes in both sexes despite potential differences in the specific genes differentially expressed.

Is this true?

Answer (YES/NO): NO